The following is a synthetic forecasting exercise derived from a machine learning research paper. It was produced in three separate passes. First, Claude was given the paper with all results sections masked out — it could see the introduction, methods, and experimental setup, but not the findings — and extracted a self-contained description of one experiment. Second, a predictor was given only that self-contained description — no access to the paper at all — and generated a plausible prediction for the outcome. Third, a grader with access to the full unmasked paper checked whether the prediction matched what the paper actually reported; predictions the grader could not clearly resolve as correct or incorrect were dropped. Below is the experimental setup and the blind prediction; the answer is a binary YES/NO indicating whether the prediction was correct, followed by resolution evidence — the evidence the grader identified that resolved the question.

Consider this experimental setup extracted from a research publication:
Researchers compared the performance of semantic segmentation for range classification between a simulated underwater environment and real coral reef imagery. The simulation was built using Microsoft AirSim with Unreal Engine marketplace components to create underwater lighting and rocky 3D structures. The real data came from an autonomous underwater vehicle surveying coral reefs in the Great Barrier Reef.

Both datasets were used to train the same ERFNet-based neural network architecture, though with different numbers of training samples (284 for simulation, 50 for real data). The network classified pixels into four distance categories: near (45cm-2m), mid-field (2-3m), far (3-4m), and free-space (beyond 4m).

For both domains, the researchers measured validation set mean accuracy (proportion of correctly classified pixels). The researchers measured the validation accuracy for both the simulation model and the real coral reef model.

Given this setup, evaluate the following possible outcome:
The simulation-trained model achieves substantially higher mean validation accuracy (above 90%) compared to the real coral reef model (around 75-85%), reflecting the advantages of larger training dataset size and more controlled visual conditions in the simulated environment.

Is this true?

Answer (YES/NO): YES